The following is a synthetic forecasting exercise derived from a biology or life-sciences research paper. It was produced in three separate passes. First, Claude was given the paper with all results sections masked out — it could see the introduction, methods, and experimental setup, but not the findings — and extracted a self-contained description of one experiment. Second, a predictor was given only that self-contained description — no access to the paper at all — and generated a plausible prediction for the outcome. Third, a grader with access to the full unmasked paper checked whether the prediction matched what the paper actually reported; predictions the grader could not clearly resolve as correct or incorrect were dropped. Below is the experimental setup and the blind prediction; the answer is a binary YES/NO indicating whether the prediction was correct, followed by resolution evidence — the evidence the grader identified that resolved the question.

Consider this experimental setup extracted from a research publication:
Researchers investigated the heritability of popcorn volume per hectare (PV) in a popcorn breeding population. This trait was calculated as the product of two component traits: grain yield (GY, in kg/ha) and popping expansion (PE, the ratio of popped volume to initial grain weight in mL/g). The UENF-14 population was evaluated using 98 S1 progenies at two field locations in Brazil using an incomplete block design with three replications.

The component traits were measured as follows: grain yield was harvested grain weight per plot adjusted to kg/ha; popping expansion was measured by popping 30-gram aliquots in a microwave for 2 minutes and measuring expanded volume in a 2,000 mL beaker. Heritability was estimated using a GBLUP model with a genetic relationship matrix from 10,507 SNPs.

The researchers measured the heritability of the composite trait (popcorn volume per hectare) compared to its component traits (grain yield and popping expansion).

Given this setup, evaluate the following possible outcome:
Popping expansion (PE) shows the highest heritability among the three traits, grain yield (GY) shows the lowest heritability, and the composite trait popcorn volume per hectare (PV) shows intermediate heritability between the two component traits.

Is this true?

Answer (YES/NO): NO